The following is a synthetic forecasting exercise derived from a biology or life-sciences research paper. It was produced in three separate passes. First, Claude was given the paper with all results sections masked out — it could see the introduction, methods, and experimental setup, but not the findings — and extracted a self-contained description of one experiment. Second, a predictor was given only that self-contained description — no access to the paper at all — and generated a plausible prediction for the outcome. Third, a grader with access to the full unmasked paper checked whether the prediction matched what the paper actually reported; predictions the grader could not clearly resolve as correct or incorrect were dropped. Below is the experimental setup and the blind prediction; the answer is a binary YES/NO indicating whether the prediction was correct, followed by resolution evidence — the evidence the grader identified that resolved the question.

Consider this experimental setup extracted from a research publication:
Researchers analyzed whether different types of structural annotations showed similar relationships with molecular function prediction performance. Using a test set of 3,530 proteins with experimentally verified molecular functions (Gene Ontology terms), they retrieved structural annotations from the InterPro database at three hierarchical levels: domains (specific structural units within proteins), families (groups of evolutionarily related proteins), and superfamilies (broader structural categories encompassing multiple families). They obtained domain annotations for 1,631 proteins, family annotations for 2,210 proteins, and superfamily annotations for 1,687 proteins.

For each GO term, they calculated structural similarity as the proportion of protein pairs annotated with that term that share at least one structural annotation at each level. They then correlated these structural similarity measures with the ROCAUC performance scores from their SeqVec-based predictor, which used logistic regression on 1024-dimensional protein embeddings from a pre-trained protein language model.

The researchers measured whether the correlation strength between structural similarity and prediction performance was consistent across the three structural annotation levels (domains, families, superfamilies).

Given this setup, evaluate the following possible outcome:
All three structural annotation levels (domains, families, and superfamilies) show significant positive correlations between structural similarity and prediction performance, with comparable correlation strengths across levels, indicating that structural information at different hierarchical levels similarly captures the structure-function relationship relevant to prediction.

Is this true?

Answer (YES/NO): NO